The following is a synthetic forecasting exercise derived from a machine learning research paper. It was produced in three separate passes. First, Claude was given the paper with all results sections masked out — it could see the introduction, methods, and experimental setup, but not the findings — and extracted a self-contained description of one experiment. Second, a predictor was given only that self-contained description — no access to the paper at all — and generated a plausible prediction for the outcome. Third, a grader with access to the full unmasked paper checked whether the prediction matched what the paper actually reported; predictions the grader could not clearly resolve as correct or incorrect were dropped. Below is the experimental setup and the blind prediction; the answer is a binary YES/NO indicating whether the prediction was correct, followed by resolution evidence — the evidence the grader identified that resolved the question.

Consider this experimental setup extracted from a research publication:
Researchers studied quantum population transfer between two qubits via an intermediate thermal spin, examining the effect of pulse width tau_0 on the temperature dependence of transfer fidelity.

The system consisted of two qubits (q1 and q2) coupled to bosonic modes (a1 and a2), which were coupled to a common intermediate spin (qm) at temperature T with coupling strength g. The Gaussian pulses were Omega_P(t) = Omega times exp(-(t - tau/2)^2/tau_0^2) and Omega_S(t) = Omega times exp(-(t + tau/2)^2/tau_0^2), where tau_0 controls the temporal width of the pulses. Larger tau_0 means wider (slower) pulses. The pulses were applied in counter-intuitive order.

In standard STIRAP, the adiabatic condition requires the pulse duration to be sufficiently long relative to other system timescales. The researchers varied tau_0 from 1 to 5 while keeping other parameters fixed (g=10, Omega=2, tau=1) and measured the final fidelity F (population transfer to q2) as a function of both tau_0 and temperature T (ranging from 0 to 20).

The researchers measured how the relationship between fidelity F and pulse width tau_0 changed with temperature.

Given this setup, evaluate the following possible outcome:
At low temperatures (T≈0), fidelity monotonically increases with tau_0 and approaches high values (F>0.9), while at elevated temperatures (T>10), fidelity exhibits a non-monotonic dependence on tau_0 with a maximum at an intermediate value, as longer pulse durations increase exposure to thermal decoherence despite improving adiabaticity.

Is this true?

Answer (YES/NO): NO